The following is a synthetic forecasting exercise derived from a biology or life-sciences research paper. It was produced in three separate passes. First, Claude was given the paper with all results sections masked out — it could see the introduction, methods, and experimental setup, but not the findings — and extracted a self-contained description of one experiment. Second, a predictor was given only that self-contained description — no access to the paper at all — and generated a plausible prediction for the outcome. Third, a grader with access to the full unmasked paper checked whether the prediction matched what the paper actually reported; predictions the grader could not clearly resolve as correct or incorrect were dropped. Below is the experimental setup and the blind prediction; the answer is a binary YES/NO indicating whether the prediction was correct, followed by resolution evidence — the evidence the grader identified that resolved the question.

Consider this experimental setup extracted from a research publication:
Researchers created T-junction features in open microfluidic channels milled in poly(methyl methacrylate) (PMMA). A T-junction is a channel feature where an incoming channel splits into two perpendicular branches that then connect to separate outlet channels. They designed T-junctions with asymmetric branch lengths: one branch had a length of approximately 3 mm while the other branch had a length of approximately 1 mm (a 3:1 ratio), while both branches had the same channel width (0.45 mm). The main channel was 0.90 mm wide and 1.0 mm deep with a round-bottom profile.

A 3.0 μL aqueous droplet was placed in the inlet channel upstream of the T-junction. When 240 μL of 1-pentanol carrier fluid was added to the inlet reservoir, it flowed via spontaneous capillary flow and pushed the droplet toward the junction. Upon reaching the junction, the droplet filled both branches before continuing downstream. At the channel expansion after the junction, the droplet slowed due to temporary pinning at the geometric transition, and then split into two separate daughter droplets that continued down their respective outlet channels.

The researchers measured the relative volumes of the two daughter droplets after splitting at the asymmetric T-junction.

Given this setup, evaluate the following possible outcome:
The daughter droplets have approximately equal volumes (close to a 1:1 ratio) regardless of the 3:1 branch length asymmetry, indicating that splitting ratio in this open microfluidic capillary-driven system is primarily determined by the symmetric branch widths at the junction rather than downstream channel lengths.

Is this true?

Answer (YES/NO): NO